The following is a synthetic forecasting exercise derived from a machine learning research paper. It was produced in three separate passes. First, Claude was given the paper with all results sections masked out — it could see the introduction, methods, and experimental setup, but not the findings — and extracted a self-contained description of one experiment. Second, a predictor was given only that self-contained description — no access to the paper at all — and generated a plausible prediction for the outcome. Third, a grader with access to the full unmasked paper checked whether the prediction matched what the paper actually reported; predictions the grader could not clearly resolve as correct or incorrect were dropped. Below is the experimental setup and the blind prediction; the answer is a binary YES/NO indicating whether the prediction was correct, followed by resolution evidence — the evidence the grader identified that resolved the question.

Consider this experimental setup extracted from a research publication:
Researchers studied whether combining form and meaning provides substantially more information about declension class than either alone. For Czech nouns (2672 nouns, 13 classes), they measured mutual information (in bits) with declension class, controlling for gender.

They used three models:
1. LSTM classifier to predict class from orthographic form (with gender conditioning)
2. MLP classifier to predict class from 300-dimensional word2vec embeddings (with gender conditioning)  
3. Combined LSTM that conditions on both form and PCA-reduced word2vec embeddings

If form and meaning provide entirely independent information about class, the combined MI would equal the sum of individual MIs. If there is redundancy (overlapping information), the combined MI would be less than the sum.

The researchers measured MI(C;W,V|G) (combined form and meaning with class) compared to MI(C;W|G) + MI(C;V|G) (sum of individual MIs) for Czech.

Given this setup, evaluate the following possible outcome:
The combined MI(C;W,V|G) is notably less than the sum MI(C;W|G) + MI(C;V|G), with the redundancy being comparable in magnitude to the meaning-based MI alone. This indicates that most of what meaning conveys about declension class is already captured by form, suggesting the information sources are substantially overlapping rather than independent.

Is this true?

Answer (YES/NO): NO